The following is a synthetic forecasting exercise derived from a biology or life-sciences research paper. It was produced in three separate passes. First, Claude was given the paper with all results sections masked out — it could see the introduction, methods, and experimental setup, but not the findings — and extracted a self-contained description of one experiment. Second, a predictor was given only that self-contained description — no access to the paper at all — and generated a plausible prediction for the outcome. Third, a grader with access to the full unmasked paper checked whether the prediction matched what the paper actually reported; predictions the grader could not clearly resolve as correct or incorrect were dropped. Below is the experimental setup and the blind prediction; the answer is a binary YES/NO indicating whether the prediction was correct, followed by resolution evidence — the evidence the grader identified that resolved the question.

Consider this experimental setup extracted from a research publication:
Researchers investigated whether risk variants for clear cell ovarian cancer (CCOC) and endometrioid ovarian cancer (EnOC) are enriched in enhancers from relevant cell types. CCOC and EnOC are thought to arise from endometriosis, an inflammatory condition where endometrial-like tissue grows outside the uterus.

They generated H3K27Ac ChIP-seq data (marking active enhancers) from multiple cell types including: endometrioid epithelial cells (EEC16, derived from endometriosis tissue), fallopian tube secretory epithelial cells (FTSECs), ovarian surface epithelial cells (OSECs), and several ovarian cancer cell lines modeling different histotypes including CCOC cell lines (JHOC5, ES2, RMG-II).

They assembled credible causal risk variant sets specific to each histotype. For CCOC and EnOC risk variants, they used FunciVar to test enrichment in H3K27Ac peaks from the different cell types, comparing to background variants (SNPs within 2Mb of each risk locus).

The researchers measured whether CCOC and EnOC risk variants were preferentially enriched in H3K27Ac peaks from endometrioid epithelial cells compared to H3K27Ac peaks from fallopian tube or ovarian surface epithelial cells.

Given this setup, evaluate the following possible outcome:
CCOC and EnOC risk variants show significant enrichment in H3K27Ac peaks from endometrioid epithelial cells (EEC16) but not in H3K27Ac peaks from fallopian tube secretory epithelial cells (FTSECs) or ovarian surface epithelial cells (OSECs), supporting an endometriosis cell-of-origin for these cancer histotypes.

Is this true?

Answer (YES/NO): NO